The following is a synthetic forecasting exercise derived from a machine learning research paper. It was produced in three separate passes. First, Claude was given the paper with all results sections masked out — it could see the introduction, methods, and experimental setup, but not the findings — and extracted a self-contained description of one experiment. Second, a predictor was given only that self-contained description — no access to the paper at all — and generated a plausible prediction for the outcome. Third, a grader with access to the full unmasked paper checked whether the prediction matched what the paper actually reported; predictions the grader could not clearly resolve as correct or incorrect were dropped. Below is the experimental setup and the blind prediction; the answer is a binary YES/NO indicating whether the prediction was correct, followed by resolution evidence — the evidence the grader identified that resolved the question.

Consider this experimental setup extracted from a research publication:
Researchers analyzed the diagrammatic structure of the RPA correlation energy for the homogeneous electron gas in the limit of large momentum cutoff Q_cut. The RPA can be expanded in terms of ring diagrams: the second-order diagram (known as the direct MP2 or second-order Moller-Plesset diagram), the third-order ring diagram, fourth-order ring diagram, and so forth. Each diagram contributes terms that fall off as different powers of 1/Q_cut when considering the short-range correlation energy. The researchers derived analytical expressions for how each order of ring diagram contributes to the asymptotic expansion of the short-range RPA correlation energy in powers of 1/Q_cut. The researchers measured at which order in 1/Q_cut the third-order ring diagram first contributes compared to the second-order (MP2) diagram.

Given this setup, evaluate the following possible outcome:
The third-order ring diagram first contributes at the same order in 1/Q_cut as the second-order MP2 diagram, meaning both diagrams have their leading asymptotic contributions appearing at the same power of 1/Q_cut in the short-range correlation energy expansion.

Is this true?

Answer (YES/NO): NO